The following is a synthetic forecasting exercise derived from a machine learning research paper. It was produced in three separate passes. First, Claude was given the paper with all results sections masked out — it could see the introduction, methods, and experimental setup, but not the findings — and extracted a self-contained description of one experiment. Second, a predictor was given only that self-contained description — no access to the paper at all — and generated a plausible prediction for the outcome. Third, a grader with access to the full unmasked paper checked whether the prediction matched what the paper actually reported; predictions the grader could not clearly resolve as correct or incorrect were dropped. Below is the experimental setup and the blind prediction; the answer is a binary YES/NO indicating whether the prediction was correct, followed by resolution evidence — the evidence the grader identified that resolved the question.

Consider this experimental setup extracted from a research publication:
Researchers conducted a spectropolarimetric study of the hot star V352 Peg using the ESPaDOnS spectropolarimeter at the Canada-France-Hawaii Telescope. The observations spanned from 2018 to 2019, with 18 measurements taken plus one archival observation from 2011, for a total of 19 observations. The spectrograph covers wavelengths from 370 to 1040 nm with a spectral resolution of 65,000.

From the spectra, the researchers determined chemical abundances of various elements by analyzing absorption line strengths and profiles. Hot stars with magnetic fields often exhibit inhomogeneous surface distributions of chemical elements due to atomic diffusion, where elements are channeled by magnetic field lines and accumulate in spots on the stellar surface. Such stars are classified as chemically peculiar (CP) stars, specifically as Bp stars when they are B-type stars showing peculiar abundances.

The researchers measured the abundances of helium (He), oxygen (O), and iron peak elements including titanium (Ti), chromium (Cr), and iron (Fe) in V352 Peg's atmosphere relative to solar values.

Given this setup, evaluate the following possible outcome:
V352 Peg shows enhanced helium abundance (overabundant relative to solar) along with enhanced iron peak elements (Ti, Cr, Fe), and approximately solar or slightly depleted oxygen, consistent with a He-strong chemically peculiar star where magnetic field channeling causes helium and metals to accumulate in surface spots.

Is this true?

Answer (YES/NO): NO